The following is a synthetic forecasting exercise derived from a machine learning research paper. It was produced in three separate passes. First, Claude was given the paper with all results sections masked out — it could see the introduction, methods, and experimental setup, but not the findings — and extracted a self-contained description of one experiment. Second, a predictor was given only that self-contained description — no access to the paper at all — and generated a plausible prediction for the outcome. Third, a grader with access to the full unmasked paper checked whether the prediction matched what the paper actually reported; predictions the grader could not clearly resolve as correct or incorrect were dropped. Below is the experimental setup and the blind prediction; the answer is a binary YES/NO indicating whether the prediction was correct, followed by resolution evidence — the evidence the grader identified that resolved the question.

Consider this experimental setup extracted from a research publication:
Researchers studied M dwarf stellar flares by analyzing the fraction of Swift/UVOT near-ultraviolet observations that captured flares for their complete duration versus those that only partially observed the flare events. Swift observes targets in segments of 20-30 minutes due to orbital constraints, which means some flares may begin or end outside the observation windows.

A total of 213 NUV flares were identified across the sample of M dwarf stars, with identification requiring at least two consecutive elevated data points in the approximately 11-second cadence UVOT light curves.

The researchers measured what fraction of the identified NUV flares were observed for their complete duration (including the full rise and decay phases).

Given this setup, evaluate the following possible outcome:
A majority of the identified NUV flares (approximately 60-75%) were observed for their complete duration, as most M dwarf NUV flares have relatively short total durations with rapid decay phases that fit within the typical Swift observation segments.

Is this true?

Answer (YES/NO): NO